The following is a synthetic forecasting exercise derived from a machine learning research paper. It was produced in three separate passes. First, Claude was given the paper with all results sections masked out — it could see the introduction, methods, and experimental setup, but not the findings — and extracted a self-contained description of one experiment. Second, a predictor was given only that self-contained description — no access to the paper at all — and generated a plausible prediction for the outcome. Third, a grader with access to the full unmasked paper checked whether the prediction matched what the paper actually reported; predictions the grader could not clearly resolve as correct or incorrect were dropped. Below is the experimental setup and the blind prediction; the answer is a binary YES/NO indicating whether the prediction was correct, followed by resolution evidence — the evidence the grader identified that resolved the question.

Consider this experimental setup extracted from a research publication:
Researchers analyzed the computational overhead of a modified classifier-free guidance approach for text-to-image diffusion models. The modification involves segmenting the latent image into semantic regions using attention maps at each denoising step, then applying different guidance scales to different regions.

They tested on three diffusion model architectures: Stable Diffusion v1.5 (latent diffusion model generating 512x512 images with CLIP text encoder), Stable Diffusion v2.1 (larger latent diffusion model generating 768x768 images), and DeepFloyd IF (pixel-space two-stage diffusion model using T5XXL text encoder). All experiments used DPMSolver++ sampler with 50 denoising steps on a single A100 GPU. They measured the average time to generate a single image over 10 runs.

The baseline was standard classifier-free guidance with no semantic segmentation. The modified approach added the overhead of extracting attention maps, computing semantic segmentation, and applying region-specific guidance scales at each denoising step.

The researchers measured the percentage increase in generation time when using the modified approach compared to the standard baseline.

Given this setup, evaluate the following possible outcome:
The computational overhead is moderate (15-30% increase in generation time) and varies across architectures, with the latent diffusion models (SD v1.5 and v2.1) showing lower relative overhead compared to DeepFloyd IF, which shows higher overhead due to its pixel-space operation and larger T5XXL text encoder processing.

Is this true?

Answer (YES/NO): NO